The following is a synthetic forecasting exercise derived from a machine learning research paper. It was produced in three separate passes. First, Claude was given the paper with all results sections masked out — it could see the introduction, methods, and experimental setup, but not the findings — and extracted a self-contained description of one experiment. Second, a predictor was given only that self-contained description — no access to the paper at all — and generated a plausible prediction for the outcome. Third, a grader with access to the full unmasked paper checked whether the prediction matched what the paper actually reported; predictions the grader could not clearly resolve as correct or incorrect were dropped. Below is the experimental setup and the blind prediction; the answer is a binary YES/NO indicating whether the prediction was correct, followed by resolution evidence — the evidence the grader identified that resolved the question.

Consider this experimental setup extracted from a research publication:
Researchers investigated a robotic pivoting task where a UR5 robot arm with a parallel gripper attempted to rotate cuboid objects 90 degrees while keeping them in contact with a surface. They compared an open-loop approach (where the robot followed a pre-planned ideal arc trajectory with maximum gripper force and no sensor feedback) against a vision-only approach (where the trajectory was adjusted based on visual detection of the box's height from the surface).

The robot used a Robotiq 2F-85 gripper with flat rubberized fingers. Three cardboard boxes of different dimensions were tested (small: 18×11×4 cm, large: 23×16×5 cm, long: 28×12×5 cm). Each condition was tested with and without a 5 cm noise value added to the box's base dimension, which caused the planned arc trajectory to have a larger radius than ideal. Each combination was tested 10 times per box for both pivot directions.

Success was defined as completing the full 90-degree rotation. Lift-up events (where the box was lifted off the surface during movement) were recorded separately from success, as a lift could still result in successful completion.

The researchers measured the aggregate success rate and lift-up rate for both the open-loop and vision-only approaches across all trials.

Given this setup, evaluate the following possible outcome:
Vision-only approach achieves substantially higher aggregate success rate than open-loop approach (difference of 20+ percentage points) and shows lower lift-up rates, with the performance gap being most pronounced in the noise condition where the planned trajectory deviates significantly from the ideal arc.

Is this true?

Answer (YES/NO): NO